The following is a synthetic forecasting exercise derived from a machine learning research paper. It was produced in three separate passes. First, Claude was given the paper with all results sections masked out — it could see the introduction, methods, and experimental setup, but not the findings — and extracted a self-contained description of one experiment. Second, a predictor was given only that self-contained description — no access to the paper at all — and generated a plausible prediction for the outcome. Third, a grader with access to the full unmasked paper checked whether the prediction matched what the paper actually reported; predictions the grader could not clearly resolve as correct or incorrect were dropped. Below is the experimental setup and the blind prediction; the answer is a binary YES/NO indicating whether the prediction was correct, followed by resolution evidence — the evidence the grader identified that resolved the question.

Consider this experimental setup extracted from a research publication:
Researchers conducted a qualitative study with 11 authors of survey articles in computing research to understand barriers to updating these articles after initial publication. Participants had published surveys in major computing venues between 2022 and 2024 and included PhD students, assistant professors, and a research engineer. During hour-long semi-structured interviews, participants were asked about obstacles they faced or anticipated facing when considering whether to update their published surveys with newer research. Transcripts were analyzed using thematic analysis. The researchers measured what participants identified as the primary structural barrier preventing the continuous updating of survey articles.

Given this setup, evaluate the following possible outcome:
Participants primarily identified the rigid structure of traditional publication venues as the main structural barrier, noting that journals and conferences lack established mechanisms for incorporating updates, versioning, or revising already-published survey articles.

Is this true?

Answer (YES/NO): NO